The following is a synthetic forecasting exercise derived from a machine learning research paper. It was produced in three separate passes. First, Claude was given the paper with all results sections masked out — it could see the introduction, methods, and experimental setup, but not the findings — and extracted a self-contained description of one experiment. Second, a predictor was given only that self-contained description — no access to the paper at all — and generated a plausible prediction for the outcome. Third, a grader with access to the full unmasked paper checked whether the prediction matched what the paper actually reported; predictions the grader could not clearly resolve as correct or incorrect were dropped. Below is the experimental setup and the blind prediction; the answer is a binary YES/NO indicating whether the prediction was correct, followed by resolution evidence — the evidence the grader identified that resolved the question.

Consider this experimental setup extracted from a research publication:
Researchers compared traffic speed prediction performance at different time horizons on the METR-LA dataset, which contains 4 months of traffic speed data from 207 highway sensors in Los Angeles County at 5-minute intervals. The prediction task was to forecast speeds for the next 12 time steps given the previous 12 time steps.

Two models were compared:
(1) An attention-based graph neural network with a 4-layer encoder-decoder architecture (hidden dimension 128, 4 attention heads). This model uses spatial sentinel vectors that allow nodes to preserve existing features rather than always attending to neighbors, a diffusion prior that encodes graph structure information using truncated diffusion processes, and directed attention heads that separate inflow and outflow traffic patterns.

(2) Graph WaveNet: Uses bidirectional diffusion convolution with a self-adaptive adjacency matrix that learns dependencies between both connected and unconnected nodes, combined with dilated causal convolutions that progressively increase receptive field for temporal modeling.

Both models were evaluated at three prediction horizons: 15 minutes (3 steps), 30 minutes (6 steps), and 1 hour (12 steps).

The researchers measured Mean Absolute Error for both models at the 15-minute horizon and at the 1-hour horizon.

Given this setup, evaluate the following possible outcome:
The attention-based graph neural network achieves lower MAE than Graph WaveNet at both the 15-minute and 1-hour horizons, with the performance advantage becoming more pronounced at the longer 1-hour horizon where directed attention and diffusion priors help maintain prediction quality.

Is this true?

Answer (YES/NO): NO